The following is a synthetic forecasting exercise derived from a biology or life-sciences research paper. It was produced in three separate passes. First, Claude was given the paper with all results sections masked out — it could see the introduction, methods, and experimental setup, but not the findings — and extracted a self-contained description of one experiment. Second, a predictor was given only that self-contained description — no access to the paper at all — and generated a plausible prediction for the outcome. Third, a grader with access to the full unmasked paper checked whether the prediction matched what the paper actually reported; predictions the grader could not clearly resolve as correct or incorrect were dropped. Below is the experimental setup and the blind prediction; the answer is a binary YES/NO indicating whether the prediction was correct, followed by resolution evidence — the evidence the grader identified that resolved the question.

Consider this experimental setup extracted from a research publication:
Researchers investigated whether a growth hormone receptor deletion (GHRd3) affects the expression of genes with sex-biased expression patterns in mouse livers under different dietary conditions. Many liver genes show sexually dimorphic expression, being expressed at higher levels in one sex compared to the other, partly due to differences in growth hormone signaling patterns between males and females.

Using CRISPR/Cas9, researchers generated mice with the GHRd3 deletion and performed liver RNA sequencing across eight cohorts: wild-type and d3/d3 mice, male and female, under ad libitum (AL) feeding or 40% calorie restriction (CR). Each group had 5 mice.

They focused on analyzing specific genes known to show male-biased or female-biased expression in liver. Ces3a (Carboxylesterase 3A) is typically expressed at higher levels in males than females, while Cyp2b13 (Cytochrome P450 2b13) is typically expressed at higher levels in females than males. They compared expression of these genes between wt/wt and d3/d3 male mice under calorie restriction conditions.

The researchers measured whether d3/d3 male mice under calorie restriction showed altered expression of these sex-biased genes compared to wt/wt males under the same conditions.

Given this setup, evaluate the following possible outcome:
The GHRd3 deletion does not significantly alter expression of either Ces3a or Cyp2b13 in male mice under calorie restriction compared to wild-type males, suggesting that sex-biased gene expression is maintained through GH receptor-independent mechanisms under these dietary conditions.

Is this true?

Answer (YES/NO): NO